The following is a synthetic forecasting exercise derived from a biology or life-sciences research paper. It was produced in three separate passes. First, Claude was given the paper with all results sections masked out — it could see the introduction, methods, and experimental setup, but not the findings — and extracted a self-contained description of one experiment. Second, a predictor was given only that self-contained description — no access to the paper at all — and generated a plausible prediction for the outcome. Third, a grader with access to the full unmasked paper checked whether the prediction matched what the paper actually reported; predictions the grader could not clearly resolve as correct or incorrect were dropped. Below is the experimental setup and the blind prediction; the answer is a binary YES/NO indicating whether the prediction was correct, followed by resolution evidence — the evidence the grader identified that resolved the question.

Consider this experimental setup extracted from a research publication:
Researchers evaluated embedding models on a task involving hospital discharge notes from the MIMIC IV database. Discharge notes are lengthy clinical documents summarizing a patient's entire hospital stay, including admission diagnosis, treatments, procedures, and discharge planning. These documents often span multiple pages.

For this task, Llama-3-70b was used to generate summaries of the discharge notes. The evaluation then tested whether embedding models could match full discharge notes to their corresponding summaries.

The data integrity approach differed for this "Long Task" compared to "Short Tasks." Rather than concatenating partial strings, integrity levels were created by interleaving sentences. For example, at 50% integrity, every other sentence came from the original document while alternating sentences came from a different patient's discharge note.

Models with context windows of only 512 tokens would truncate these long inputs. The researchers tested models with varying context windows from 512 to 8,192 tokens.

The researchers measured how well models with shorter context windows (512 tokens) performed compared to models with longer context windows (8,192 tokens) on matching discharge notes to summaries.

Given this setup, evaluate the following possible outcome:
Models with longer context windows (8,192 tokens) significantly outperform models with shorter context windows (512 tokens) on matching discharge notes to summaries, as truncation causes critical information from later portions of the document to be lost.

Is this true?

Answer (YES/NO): YES